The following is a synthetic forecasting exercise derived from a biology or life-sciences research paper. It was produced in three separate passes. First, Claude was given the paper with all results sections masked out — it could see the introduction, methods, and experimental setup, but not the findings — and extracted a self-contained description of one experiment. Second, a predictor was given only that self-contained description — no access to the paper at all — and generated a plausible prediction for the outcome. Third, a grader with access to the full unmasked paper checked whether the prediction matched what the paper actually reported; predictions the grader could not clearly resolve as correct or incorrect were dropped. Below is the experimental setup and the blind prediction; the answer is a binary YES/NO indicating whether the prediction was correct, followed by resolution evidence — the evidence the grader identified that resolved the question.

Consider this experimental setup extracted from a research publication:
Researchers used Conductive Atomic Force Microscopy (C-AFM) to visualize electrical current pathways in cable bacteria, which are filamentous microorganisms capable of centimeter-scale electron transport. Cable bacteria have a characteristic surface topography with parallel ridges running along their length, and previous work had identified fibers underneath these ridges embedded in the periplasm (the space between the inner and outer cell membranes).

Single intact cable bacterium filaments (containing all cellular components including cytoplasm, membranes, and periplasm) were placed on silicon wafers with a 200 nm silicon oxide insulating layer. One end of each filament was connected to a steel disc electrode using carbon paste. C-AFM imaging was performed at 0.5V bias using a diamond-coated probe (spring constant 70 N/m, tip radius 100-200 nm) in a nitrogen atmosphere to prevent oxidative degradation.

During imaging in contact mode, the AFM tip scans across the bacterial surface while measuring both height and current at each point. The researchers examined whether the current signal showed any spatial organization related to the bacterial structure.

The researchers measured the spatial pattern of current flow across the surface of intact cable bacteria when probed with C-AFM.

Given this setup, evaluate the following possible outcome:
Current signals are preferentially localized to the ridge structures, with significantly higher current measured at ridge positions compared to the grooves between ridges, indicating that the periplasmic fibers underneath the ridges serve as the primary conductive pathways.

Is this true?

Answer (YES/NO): YES